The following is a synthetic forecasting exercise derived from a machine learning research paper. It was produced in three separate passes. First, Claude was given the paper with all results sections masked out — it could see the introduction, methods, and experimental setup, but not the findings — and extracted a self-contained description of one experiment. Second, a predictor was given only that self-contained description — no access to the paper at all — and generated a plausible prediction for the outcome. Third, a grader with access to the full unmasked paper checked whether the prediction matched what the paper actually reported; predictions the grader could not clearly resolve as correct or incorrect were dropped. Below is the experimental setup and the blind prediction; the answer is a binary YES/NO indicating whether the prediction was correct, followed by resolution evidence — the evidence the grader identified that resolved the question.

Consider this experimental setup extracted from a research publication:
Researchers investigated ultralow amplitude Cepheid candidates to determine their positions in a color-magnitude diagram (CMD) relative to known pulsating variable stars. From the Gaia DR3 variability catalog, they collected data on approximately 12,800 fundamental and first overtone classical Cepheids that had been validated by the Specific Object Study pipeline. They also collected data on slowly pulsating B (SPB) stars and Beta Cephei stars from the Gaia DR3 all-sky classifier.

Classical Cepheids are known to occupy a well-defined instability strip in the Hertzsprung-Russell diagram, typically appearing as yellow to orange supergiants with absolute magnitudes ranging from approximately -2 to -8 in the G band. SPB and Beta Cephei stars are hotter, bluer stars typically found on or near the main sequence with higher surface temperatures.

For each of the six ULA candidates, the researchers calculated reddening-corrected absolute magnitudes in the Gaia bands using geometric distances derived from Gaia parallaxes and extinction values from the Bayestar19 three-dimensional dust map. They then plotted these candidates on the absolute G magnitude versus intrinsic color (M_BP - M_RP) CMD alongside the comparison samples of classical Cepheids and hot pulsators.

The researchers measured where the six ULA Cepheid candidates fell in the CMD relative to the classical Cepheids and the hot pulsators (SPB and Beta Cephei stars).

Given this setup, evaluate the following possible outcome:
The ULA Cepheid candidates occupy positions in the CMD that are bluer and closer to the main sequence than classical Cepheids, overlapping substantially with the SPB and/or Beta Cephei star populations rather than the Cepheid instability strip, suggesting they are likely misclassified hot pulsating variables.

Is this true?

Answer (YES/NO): NO